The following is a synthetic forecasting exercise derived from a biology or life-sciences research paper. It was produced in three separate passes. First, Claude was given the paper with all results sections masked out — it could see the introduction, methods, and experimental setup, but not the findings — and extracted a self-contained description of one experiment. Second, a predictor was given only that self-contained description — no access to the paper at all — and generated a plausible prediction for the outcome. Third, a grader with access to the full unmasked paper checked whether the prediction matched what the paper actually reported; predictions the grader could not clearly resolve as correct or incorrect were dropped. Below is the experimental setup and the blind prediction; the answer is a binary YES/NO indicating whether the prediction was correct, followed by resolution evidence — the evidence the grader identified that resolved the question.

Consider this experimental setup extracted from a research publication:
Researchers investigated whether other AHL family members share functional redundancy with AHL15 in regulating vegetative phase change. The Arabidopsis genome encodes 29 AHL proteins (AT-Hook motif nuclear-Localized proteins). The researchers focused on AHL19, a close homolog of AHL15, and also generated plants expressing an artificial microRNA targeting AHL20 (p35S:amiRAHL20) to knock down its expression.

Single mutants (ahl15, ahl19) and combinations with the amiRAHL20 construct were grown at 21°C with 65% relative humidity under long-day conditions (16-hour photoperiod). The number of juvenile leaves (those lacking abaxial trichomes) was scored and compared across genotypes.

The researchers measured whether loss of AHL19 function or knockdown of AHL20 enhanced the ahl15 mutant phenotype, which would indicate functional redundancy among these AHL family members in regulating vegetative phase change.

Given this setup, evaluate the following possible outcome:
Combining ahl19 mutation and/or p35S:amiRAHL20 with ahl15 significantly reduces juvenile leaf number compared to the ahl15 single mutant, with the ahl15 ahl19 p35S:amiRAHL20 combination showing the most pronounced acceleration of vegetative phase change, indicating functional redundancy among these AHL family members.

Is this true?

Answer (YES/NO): NO